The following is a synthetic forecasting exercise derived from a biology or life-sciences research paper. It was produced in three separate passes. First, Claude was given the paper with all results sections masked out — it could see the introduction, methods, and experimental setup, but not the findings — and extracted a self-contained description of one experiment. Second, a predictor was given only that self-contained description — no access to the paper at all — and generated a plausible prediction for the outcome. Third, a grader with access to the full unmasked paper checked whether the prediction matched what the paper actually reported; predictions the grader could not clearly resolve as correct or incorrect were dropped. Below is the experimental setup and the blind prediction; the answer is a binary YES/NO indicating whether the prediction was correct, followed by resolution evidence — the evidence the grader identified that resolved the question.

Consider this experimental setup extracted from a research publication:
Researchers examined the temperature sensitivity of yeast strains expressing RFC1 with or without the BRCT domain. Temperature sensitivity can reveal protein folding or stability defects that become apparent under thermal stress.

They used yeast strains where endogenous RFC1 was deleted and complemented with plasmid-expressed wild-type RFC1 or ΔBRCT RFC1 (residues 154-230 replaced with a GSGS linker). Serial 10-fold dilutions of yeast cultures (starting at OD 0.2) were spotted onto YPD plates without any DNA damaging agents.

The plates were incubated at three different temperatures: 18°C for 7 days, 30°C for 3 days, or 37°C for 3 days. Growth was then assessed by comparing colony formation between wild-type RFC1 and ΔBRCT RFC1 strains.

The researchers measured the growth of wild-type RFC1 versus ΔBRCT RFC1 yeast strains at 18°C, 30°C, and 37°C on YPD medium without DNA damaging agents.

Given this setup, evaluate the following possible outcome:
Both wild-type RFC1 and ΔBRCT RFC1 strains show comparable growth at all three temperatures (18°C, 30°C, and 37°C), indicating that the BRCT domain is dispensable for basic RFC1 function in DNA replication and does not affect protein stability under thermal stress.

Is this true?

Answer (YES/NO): YES